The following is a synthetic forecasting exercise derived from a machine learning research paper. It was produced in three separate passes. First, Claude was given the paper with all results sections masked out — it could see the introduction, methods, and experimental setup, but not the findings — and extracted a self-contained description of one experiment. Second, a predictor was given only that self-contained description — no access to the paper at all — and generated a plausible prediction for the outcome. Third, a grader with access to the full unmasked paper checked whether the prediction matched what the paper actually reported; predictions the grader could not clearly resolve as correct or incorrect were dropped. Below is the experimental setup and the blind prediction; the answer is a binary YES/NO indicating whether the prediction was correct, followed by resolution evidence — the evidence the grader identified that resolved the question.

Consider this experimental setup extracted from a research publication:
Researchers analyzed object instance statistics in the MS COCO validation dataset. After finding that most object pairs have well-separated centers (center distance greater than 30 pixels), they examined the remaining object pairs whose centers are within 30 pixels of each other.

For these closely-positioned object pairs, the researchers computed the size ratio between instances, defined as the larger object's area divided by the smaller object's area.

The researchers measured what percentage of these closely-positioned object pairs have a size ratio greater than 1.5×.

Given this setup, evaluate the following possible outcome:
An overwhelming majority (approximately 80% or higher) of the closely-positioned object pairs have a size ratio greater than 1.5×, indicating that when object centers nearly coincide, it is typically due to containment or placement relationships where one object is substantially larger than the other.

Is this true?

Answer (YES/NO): NO